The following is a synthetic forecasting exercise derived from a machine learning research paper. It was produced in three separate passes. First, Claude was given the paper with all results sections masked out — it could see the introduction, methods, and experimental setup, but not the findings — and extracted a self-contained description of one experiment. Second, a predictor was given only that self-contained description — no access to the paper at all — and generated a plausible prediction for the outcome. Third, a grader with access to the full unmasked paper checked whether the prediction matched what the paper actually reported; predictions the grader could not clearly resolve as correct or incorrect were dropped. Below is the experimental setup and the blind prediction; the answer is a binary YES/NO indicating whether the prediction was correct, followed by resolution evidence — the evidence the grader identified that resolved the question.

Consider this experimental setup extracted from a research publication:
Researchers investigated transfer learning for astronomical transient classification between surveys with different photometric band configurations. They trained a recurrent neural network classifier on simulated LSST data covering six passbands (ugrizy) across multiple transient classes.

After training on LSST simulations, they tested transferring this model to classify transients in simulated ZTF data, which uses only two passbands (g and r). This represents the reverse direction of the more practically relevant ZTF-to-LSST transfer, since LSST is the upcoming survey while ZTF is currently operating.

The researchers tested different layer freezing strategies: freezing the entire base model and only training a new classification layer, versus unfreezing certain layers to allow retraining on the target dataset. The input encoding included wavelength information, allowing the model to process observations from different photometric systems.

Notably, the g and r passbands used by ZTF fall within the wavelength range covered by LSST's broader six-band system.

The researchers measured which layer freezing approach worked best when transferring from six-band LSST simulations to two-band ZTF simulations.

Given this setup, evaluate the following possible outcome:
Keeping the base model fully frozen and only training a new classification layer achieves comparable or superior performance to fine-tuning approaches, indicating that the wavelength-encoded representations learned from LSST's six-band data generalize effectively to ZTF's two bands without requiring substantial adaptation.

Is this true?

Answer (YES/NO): YES